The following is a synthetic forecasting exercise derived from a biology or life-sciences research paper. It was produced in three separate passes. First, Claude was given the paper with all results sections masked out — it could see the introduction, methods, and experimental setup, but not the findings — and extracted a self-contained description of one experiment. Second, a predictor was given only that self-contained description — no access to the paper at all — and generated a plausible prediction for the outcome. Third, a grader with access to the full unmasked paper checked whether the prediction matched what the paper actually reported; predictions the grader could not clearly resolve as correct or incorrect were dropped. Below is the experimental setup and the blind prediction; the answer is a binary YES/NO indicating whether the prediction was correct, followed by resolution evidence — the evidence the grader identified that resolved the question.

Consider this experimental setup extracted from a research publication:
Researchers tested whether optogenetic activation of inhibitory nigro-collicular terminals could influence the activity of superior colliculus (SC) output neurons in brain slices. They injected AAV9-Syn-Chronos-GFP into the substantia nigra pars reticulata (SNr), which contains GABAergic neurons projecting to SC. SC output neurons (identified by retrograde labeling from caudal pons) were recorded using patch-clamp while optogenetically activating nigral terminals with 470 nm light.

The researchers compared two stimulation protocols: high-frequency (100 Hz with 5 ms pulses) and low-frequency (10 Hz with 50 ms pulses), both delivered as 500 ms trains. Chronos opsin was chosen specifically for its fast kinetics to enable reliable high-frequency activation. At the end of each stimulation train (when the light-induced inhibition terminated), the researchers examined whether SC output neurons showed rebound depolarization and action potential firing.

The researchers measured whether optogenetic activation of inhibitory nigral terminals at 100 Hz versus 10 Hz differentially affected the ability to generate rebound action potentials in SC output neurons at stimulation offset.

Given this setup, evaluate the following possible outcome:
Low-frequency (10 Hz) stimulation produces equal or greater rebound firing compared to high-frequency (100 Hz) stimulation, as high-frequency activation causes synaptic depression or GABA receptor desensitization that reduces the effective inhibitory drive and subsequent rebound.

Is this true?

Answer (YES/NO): NO